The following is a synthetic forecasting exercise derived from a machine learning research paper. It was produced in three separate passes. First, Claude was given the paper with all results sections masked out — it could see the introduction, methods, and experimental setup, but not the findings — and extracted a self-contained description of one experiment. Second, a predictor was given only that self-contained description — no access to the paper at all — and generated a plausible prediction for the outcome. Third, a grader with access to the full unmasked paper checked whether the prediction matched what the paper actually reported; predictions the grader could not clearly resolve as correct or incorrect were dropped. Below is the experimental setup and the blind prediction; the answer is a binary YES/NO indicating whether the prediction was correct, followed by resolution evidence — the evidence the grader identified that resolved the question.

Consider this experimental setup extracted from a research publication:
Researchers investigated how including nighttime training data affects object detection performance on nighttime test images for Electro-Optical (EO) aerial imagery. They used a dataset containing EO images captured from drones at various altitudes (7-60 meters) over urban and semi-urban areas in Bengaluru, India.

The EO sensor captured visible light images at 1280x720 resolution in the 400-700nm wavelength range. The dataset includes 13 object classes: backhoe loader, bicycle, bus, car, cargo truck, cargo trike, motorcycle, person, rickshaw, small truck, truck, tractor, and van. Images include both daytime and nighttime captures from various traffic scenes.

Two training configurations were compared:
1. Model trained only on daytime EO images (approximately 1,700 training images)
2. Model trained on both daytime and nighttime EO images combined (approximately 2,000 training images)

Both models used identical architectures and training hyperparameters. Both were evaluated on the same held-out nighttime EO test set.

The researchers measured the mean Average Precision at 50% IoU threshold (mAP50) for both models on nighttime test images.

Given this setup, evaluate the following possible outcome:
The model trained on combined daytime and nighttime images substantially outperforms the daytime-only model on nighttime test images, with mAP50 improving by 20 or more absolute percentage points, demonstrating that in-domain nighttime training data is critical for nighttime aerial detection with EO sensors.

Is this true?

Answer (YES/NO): YES